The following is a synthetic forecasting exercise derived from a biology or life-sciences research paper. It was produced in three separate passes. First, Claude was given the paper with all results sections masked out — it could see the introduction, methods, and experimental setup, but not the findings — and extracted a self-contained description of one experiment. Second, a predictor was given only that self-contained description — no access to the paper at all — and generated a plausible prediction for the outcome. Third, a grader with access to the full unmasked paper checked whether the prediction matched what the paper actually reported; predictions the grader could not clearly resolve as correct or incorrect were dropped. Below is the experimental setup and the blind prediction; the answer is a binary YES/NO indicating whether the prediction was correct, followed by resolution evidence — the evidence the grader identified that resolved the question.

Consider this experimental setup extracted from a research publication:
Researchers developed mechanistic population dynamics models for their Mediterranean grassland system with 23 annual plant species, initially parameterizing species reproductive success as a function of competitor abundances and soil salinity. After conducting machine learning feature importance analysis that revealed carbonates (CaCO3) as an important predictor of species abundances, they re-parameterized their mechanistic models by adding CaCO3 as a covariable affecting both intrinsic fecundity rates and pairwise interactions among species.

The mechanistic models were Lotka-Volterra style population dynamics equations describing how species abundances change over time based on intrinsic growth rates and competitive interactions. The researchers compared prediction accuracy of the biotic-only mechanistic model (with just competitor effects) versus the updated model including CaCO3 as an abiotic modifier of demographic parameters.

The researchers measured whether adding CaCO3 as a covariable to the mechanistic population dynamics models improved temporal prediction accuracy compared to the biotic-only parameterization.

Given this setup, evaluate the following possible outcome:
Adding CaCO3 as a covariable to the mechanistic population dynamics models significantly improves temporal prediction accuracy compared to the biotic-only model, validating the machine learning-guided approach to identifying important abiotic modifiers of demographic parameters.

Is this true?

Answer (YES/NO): YES